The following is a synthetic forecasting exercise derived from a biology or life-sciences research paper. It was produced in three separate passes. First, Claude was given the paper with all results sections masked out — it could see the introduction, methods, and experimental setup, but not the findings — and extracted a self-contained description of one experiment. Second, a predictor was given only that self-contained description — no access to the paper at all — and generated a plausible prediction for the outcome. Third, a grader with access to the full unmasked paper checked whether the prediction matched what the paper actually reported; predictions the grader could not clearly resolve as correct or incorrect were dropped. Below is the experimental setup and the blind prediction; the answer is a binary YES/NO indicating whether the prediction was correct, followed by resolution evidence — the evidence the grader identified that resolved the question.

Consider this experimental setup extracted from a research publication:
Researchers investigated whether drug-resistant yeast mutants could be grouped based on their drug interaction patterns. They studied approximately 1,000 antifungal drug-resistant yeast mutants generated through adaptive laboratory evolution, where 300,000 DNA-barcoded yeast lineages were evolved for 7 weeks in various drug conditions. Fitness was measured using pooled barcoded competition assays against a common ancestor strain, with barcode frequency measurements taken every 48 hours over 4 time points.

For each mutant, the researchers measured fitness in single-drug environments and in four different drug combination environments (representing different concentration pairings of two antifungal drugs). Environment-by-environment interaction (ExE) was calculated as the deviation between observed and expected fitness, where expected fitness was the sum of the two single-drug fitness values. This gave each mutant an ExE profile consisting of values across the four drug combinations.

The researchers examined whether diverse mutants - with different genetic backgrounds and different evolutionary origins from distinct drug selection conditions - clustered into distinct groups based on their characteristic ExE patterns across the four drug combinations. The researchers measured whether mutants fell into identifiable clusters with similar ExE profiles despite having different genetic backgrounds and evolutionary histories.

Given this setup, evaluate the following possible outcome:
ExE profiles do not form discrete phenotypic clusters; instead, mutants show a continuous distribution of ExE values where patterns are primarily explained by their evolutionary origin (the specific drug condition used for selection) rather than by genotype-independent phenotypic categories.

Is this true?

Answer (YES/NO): NO